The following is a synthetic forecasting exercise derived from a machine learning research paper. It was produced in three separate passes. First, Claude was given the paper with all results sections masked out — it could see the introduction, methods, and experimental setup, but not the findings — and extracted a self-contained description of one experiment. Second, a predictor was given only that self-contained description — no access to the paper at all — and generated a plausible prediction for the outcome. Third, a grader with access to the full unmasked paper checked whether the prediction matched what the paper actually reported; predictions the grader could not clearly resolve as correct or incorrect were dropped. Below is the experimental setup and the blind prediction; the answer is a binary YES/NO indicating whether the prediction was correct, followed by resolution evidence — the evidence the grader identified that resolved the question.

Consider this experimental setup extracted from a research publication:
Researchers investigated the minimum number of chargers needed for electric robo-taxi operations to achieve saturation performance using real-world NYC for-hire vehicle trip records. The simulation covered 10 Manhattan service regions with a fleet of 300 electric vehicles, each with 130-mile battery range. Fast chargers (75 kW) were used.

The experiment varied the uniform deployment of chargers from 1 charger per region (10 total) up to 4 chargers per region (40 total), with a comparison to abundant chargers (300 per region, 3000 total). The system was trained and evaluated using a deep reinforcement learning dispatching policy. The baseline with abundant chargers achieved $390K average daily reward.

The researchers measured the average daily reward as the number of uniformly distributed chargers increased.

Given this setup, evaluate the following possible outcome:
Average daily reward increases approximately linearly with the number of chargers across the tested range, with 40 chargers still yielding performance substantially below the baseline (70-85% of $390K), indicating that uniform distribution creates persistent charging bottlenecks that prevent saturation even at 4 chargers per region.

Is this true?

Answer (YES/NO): NO